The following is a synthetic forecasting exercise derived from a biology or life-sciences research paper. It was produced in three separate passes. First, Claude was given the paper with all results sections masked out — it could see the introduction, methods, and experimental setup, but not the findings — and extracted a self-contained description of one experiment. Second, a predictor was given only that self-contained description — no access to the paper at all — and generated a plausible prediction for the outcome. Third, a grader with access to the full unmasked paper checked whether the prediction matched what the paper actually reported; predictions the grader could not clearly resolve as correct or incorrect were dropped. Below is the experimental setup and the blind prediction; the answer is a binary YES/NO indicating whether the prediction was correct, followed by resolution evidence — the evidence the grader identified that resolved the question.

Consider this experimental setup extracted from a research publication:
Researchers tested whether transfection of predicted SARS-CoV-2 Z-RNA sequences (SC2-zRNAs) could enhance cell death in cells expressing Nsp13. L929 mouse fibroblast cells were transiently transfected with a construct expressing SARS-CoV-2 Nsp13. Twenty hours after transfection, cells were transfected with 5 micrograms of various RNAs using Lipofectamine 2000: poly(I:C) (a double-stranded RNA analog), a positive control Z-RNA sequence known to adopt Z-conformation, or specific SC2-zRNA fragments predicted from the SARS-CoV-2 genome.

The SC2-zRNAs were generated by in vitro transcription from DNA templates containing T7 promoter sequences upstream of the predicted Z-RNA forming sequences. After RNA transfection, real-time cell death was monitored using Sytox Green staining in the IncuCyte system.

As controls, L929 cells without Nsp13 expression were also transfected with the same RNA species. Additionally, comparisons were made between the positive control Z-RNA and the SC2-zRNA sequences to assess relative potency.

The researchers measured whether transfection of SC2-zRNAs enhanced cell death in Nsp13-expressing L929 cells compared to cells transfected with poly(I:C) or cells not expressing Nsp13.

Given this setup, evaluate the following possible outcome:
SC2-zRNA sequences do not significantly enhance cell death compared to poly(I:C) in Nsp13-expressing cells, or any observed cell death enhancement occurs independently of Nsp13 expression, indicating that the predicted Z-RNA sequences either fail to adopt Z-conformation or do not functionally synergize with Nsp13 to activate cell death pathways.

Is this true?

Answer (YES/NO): NO